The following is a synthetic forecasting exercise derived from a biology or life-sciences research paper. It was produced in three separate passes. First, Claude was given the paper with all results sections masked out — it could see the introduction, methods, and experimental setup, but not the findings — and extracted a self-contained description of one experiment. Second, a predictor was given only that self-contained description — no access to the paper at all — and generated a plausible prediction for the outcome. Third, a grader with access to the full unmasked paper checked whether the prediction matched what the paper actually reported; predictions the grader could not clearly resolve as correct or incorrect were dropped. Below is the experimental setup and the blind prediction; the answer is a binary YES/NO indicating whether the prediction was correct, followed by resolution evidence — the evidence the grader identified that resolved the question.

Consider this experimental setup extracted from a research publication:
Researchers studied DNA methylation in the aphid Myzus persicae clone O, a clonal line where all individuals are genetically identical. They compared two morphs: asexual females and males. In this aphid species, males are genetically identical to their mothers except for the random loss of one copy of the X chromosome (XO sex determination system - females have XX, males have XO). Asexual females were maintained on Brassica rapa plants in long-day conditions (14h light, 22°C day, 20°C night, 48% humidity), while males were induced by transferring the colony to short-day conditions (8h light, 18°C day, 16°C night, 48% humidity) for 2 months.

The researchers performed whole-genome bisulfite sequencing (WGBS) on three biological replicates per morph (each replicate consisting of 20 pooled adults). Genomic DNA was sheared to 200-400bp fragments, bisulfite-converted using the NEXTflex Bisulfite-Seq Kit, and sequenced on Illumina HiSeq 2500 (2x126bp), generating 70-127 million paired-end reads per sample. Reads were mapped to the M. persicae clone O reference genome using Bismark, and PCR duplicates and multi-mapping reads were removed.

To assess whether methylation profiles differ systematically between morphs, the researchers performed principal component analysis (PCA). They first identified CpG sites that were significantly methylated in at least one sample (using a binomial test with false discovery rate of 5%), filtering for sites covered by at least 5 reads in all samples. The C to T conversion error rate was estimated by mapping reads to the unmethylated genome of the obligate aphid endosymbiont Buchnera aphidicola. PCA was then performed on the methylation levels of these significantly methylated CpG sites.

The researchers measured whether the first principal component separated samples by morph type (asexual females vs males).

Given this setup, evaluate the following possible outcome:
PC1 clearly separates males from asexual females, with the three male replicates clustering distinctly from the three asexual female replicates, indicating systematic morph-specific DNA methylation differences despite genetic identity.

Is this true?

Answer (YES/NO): YES